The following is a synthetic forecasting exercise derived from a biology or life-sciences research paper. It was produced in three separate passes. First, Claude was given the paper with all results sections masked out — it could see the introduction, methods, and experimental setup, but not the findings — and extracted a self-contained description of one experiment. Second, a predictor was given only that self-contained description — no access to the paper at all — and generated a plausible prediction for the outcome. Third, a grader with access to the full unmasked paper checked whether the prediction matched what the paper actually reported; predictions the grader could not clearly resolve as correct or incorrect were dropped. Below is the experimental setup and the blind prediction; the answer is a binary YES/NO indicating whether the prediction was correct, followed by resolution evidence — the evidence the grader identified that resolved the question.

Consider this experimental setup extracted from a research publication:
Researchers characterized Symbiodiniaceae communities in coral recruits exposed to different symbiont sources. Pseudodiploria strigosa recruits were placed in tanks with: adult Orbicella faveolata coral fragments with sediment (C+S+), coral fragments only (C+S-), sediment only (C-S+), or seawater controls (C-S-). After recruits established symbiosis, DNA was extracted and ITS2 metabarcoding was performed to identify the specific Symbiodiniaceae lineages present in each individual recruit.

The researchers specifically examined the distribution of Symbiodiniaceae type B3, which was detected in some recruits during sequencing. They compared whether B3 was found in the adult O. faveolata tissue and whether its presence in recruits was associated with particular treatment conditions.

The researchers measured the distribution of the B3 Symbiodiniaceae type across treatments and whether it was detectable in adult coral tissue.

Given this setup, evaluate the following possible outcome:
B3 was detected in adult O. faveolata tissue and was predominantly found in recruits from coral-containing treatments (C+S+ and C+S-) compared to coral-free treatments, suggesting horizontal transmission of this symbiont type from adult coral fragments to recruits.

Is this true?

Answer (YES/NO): NO